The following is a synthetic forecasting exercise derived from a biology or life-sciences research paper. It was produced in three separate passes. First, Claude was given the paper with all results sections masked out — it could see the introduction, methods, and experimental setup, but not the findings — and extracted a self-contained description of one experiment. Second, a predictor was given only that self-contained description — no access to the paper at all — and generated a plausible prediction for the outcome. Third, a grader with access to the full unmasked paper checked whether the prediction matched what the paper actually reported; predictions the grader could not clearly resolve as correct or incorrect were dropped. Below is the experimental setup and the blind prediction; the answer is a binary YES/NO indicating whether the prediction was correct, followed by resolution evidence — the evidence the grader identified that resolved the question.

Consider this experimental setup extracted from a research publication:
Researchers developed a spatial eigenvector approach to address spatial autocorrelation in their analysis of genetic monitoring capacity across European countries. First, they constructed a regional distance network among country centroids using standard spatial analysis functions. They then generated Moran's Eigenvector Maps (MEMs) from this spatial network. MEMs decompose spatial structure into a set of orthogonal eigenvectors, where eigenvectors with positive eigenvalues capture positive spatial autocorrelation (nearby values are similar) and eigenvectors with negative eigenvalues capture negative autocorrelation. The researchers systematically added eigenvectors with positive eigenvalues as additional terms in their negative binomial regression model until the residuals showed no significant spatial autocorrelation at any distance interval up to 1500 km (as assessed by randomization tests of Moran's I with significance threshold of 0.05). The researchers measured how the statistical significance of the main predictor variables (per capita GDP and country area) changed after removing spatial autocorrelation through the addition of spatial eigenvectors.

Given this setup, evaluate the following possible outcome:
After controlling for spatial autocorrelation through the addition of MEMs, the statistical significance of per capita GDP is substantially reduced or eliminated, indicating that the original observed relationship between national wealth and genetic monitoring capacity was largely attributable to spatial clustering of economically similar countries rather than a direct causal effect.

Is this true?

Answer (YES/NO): NO